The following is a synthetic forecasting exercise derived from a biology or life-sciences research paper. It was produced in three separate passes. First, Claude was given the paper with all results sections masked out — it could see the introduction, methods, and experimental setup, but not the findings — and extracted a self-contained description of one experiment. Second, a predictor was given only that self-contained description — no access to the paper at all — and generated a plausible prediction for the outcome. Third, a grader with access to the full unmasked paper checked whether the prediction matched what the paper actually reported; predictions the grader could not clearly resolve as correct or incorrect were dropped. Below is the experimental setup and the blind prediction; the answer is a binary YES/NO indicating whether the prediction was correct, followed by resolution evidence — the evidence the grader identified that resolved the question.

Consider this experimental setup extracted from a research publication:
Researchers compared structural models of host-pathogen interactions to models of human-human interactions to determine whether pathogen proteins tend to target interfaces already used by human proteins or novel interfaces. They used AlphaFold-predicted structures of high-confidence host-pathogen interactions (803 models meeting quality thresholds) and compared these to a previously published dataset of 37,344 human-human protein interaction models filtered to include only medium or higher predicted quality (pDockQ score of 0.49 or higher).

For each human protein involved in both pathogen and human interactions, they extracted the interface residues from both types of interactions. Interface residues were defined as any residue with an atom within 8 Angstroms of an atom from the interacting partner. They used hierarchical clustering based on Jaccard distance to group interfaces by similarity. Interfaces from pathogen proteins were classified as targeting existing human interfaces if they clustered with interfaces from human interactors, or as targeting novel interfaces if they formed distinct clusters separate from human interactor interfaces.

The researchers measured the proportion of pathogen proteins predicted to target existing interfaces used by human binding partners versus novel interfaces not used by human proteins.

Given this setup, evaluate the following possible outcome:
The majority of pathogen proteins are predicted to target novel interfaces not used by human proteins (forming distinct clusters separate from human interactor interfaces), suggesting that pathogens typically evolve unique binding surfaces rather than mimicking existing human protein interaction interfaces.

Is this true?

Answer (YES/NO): NO